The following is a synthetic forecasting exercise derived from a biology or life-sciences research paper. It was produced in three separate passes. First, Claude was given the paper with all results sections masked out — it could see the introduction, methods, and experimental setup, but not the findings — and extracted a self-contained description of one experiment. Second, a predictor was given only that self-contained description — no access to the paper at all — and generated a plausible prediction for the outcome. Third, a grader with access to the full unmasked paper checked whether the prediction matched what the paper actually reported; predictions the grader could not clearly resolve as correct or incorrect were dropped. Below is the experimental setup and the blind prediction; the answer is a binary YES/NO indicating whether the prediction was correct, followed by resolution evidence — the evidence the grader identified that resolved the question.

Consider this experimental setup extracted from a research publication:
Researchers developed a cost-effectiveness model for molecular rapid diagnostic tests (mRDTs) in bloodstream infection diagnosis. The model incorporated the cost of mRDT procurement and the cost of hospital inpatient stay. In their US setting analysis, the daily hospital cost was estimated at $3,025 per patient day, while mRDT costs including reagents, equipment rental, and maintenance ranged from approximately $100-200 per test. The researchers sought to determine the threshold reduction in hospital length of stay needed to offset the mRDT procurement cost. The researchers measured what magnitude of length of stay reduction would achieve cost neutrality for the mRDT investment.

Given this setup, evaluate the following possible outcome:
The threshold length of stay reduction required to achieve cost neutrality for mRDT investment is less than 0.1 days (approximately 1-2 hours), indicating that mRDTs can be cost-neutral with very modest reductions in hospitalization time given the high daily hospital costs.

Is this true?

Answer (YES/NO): YES